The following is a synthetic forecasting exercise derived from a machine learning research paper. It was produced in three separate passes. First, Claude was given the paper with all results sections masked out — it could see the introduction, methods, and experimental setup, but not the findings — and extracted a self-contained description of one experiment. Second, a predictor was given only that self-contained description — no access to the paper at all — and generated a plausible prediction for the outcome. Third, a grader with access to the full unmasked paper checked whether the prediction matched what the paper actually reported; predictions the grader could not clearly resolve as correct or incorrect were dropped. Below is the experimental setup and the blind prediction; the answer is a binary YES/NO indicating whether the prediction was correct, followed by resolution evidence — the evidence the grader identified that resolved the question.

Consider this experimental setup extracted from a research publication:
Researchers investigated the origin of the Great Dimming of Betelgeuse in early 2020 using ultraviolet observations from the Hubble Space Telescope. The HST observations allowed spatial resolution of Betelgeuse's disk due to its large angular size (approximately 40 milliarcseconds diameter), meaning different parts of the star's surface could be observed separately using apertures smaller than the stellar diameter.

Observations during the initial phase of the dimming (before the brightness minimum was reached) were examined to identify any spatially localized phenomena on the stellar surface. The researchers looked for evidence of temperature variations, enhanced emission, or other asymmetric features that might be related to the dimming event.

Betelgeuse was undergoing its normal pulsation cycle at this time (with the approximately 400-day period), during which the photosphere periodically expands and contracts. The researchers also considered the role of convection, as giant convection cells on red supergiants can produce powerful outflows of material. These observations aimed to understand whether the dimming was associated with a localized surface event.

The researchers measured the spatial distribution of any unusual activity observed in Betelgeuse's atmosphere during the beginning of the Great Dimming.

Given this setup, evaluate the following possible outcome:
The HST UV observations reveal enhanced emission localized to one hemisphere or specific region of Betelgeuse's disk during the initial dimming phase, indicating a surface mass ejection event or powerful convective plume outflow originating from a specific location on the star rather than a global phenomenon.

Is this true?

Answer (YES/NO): YES